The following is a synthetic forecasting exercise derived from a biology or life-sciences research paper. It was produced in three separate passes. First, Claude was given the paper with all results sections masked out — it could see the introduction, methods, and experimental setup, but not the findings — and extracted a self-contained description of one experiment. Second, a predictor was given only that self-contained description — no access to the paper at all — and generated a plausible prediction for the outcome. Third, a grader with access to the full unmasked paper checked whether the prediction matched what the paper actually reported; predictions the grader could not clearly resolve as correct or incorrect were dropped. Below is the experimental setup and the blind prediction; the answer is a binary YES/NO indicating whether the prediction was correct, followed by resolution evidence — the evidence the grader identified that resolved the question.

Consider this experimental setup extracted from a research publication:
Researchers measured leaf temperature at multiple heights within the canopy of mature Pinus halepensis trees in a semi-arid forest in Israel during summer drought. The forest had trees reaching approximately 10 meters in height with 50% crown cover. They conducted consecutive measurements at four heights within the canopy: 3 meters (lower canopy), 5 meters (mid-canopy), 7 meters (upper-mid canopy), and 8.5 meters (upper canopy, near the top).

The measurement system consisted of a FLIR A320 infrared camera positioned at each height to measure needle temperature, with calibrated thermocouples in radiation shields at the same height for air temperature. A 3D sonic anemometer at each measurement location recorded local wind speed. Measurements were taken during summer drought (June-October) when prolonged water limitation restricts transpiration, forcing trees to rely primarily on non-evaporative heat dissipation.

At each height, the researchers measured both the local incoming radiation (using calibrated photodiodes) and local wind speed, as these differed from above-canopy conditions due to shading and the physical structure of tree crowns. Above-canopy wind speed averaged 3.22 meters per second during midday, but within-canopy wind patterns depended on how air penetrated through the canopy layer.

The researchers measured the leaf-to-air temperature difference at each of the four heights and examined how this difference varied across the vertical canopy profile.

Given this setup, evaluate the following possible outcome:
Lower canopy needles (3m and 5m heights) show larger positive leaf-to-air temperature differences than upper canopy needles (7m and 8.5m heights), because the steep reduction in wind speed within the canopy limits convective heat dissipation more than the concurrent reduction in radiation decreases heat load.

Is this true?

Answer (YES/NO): NO